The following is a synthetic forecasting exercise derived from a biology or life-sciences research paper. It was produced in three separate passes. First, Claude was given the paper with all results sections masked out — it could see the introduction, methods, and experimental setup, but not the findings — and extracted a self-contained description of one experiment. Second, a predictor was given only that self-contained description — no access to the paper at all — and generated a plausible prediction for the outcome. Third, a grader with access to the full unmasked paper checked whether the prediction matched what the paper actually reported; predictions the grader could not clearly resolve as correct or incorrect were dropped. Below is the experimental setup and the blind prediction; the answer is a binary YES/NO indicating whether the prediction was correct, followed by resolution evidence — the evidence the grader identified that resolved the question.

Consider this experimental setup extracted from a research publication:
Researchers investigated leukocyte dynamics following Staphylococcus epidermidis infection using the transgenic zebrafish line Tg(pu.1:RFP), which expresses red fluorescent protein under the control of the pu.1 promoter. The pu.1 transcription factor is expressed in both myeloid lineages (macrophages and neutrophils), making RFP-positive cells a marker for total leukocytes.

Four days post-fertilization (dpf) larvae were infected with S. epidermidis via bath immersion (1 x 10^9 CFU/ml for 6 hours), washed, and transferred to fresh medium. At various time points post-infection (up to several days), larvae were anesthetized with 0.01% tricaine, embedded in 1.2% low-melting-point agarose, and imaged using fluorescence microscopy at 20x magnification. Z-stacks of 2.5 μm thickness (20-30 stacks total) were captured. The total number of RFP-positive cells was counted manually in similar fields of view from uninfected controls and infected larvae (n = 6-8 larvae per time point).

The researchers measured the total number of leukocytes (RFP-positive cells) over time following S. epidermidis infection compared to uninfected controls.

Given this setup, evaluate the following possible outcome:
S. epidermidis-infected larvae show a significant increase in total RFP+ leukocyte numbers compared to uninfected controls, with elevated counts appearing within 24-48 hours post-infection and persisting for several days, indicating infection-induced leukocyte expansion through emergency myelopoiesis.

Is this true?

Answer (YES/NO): NO